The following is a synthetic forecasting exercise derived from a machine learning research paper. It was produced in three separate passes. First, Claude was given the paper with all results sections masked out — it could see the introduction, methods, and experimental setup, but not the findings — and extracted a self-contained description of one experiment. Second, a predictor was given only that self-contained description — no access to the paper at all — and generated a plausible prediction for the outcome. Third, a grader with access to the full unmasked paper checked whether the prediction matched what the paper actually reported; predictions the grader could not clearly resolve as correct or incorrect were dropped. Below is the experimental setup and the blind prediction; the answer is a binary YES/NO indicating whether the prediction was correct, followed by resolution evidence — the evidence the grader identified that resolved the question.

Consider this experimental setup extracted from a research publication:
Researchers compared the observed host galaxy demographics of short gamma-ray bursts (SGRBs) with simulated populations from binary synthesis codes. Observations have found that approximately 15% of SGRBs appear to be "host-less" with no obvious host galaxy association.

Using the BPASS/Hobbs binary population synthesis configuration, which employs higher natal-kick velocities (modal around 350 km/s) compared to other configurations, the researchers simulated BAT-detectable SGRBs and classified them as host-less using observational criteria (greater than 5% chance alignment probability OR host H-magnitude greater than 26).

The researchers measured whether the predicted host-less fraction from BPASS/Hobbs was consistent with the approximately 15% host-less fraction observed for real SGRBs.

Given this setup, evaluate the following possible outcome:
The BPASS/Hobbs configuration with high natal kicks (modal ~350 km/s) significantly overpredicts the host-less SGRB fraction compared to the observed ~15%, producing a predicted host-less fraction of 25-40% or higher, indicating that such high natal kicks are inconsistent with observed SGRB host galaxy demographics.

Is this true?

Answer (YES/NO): YES